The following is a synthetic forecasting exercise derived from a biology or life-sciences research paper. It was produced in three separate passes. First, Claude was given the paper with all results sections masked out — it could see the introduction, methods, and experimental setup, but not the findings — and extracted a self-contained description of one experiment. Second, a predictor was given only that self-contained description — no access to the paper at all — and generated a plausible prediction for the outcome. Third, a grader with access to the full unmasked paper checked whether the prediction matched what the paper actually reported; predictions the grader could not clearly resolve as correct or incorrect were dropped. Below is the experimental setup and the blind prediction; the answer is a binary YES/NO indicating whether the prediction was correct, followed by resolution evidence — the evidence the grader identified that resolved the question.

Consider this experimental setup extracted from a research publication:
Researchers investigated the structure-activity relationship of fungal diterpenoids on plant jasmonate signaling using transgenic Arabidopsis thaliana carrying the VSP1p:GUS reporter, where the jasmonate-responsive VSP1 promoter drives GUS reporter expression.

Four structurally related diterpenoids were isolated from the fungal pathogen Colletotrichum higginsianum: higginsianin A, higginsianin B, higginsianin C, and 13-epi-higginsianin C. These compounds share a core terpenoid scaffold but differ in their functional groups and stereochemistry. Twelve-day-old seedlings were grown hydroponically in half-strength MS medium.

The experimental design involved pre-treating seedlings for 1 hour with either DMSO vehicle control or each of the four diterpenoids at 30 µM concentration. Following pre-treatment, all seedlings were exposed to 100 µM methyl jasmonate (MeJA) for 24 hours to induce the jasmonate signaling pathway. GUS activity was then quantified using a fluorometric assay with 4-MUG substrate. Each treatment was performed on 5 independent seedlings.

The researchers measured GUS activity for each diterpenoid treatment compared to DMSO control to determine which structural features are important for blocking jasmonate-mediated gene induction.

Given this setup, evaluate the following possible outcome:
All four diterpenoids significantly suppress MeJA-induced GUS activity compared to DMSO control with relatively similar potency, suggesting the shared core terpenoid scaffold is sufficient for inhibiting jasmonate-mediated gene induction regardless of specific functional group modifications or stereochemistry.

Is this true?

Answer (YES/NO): NO